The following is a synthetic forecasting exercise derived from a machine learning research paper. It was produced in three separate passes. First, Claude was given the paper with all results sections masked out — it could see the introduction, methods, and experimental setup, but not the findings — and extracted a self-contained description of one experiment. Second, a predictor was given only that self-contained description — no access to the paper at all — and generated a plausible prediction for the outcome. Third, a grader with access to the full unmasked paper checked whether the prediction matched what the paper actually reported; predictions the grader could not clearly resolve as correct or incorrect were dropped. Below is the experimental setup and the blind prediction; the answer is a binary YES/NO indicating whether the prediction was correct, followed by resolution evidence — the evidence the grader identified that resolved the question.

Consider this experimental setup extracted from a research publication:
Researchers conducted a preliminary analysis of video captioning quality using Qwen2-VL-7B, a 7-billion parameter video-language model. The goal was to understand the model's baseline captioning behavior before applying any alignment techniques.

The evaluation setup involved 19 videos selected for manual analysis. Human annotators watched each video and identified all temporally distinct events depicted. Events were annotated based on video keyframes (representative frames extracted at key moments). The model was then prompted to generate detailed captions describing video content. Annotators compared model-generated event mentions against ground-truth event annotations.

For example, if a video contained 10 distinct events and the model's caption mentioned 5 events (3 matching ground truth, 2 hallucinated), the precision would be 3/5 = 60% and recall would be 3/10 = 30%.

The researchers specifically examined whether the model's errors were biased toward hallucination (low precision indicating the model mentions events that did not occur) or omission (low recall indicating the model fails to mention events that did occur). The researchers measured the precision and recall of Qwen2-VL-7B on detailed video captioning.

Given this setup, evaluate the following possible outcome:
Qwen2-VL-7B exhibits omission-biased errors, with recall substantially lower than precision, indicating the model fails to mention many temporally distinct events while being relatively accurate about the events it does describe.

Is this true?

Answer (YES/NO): YES